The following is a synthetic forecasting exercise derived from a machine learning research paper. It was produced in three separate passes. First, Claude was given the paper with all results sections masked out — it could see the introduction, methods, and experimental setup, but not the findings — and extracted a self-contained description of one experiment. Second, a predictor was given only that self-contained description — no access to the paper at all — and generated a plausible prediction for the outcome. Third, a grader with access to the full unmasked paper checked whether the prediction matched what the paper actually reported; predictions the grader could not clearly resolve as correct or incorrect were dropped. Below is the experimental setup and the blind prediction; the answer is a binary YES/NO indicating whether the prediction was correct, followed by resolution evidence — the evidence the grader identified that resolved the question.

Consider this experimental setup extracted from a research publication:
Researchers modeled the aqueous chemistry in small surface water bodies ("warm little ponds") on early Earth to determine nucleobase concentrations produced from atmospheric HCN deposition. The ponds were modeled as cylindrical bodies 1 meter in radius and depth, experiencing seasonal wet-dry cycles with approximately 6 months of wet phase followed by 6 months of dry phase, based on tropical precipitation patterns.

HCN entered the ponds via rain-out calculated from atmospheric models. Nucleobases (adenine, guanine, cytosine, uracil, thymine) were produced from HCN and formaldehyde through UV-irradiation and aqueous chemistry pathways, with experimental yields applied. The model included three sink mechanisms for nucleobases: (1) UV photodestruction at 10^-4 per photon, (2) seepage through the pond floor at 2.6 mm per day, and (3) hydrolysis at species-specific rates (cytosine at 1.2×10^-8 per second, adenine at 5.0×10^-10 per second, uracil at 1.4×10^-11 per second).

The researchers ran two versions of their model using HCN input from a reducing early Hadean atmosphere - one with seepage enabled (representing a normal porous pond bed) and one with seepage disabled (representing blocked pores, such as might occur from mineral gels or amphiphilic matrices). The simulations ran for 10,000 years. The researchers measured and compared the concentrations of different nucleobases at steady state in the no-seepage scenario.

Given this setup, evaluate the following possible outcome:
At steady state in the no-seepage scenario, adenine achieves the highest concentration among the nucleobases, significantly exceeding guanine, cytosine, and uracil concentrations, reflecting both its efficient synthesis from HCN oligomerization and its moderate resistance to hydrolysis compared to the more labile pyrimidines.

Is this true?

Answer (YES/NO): NO